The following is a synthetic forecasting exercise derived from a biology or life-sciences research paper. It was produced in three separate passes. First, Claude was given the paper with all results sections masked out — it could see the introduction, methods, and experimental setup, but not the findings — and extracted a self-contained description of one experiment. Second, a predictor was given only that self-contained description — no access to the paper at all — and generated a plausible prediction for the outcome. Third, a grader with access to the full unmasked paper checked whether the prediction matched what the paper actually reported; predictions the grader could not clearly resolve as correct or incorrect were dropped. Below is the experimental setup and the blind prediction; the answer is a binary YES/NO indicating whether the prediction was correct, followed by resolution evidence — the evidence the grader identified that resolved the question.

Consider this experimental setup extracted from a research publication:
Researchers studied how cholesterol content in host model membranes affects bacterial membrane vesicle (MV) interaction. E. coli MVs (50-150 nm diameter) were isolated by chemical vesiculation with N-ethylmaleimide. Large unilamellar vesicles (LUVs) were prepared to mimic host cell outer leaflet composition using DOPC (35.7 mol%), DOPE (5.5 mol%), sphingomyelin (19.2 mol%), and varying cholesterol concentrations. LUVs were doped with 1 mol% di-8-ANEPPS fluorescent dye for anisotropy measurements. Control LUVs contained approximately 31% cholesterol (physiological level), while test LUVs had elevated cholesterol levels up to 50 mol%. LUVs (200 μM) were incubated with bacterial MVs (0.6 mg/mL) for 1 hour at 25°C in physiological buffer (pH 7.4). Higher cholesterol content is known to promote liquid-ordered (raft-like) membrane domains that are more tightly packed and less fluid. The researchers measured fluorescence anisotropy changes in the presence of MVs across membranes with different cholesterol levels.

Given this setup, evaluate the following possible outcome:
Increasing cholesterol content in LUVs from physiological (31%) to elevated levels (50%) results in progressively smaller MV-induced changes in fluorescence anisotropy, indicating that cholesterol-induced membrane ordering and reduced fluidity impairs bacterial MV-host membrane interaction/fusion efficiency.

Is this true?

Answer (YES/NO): YES